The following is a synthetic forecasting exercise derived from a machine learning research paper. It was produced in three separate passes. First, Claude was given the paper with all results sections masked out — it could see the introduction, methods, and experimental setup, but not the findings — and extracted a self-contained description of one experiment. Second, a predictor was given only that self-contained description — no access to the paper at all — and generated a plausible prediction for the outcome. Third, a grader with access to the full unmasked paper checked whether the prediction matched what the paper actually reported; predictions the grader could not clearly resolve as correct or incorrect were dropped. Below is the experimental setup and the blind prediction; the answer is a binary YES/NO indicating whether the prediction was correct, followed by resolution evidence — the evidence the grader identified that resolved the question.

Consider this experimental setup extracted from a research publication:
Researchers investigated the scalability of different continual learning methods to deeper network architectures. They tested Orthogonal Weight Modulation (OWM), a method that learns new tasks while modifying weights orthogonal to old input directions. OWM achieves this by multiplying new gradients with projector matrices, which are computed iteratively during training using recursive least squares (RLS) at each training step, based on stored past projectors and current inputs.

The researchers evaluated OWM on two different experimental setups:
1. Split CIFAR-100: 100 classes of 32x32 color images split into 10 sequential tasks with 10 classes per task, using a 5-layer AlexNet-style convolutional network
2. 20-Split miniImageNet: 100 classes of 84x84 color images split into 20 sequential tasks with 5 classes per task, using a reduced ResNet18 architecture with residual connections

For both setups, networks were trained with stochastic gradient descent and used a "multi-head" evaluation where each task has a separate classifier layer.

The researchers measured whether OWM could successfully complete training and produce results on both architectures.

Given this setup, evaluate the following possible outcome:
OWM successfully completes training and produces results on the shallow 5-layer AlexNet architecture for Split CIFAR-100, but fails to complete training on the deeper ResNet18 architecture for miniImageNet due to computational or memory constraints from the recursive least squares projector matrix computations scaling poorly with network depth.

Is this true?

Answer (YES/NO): YES